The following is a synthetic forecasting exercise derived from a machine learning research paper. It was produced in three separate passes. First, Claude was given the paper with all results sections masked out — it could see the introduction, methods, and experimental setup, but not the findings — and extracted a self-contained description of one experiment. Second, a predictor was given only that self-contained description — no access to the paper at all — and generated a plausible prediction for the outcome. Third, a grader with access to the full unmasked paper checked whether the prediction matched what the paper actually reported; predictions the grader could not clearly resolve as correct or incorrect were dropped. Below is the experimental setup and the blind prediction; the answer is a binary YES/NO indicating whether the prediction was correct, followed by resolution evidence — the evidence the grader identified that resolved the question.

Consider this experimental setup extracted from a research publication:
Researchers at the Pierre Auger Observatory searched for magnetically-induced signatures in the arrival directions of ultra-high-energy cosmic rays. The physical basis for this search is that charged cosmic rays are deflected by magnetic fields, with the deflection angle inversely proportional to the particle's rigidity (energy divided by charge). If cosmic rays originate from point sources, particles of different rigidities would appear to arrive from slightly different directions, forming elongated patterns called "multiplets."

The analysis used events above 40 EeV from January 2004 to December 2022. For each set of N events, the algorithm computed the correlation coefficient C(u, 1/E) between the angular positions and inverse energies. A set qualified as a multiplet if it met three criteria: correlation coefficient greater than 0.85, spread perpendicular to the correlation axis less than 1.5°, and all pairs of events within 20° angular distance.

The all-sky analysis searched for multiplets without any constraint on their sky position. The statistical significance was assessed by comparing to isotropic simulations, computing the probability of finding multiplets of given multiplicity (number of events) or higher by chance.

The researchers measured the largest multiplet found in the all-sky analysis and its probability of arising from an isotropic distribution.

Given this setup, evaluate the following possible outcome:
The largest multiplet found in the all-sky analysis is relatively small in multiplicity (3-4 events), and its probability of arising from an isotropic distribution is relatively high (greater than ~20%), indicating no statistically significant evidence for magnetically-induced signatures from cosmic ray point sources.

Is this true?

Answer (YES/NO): NO